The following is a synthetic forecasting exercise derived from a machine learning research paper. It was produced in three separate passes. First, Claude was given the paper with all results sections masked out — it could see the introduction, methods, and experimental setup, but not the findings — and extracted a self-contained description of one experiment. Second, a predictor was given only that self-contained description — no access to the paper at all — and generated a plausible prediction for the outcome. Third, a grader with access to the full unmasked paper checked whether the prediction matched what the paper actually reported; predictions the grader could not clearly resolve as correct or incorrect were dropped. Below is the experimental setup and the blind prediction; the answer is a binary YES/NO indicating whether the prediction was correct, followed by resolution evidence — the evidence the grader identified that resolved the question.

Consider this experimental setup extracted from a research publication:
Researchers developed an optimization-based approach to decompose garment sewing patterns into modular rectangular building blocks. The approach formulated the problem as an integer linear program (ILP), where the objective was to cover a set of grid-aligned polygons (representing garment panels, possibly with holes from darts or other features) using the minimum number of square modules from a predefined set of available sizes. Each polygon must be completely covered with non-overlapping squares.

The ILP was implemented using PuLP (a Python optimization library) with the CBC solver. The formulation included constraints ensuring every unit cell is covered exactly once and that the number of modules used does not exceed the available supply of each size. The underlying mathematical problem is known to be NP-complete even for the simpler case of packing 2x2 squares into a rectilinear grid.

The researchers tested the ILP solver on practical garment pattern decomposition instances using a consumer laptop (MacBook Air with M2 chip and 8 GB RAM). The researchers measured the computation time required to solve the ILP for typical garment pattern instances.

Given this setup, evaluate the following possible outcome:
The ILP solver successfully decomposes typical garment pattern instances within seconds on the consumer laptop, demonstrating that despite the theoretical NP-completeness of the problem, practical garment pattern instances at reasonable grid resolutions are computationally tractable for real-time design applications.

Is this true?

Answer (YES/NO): YES